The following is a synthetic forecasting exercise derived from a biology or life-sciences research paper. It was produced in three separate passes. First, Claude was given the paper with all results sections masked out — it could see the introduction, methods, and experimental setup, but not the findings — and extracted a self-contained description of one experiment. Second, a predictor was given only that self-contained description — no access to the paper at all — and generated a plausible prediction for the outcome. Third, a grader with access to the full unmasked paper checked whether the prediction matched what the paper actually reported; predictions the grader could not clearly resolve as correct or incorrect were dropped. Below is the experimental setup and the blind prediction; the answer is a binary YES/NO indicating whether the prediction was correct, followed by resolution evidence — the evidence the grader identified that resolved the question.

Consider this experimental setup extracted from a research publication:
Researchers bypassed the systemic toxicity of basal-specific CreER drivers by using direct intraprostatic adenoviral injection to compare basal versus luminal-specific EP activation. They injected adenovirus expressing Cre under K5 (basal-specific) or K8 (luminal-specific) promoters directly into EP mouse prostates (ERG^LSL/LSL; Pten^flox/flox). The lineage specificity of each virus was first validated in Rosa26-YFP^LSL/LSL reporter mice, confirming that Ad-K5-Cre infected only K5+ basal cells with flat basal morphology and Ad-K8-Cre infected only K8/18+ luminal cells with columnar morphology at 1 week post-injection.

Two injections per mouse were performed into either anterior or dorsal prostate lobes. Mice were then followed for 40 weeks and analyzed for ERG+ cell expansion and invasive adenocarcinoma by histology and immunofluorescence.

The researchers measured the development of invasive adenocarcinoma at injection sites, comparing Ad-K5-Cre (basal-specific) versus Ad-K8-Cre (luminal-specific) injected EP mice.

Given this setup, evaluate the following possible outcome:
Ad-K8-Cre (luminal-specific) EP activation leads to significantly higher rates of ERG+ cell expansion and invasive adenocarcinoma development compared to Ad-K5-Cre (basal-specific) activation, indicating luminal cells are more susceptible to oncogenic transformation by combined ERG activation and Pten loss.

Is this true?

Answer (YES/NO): NO